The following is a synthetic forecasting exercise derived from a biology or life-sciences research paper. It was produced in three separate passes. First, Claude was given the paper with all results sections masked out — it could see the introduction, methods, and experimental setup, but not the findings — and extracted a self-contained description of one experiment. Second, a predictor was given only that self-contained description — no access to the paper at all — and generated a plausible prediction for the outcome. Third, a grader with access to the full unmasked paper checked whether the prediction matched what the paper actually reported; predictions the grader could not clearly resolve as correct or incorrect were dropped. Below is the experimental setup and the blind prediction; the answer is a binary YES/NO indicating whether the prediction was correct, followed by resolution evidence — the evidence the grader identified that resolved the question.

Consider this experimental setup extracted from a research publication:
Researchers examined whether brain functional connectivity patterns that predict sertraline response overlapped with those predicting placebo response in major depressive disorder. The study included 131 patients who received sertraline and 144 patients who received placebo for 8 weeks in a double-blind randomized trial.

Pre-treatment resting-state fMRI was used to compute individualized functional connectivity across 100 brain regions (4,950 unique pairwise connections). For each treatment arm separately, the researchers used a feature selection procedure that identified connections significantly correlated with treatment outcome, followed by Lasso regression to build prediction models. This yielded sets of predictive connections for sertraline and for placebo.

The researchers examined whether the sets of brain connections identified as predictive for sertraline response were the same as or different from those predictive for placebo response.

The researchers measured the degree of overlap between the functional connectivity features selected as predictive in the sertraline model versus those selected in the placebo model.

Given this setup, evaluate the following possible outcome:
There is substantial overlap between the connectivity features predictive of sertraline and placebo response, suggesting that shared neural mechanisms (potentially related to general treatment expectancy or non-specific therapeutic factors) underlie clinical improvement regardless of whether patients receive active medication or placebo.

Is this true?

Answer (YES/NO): NO